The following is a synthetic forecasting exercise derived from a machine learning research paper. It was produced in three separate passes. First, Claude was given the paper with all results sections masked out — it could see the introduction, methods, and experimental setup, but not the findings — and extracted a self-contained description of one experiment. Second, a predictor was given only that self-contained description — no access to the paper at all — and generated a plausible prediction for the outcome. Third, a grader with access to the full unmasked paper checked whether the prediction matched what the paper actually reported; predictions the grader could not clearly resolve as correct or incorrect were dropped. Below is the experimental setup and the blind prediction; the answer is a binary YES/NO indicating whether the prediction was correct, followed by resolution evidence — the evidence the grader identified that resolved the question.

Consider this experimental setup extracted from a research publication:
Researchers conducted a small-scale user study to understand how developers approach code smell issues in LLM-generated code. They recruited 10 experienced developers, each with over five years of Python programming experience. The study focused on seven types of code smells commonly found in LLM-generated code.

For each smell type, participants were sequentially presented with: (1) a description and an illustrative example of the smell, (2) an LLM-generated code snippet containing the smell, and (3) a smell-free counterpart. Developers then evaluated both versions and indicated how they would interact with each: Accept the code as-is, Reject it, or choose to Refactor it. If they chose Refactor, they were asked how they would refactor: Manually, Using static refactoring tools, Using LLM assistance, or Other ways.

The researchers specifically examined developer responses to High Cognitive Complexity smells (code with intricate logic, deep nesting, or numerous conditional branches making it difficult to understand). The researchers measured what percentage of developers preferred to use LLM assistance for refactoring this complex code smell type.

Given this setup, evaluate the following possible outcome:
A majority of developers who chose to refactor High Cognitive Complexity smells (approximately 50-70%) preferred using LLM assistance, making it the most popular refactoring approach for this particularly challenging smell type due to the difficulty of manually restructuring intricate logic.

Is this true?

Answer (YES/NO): NO